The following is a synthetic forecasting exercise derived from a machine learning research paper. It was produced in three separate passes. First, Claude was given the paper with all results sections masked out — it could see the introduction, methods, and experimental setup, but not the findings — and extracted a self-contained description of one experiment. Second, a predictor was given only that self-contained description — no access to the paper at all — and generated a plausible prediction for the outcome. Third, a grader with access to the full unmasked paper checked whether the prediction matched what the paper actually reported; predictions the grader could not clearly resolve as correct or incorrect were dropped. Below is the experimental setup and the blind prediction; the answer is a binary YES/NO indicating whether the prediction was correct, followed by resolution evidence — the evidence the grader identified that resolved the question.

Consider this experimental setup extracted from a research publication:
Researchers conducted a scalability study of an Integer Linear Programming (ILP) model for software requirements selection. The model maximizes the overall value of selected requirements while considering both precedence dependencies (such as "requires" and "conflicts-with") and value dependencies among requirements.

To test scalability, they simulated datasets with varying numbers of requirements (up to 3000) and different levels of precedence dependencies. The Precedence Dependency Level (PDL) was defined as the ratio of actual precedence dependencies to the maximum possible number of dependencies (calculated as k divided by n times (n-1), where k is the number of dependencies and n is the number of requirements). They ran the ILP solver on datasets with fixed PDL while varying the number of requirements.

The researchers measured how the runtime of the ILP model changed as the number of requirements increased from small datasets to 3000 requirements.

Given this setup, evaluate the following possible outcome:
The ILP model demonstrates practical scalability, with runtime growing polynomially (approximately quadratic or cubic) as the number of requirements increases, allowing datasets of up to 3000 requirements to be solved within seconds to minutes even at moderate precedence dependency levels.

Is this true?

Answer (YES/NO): NO